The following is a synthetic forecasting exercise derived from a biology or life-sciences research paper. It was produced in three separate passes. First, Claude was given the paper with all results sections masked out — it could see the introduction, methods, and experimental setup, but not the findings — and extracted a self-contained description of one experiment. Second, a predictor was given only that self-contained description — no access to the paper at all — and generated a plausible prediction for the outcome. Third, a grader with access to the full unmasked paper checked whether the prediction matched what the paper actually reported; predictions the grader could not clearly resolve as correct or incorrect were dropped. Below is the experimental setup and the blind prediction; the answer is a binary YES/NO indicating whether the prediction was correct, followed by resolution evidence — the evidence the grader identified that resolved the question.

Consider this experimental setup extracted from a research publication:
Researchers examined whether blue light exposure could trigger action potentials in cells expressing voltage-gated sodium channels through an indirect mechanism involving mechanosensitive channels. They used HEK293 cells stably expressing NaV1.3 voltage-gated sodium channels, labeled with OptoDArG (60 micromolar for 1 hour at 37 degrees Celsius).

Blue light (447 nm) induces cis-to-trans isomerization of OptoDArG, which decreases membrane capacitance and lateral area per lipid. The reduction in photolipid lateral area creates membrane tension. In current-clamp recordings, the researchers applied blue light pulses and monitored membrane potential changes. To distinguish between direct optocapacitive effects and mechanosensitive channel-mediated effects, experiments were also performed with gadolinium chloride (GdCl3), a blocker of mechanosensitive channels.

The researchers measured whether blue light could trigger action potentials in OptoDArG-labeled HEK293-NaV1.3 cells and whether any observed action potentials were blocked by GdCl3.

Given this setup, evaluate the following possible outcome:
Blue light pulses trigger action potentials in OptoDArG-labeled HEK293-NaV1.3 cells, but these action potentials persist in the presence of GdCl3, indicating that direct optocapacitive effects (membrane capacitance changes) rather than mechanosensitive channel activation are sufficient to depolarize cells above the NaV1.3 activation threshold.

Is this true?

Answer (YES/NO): NO